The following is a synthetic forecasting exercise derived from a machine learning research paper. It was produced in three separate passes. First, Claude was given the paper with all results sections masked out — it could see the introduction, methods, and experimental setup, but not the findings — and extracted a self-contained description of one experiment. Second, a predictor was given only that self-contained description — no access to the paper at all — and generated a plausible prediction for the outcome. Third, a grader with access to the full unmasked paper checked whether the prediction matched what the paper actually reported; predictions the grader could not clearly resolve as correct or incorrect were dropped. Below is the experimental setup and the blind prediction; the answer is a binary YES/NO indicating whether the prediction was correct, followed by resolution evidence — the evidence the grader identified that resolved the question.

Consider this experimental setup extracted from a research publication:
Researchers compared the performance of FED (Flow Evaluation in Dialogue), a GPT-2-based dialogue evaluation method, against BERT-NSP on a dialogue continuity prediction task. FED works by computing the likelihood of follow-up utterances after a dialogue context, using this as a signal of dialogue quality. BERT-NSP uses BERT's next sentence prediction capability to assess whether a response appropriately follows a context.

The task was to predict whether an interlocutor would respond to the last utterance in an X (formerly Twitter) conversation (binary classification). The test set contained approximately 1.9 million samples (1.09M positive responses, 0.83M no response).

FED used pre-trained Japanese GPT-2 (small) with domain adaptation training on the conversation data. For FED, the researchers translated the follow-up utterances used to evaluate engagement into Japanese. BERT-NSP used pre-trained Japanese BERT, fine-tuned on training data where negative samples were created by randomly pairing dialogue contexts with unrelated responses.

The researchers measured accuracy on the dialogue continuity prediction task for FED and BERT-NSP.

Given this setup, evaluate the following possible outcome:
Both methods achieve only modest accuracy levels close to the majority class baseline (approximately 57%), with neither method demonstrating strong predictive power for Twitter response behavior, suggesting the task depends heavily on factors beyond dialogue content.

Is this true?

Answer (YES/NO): NO